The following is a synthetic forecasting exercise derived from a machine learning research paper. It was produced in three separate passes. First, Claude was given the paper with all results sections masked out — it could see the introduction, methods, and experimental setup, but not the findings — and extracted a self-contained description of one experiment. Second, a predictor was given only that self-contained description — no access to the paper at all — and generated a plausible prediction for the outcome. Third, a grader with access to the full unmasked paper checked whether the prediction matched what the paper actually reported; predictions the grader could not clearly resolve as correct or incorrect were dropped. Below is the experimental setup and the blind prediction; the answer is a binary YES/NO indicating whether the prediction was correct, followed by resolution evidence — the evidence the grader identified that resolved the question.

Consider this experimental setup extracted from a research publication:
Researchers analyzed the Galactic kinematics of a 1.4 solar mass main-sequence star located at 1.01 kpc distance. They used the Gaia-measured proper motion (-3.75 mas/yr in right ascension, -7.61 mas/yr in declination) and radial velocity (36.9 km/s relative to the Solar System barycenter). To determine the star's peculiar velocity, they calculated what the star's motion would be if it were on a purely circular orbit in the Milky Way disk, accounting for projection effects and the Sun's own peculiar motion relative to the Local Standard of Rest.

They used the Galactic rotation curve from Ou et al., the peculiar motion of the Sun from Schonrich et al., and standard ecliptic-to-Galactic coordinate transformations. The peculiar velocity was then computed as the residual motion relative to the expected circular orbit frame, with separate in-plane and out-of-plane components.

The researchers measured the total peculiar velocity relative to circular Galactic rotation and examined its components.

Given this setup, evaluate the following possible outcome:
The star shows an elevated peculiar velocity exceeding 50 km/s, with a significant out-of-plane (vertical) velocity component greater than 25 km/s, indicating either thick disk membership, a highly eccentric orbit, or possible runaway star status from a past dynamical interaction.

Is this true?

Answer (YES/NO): NO